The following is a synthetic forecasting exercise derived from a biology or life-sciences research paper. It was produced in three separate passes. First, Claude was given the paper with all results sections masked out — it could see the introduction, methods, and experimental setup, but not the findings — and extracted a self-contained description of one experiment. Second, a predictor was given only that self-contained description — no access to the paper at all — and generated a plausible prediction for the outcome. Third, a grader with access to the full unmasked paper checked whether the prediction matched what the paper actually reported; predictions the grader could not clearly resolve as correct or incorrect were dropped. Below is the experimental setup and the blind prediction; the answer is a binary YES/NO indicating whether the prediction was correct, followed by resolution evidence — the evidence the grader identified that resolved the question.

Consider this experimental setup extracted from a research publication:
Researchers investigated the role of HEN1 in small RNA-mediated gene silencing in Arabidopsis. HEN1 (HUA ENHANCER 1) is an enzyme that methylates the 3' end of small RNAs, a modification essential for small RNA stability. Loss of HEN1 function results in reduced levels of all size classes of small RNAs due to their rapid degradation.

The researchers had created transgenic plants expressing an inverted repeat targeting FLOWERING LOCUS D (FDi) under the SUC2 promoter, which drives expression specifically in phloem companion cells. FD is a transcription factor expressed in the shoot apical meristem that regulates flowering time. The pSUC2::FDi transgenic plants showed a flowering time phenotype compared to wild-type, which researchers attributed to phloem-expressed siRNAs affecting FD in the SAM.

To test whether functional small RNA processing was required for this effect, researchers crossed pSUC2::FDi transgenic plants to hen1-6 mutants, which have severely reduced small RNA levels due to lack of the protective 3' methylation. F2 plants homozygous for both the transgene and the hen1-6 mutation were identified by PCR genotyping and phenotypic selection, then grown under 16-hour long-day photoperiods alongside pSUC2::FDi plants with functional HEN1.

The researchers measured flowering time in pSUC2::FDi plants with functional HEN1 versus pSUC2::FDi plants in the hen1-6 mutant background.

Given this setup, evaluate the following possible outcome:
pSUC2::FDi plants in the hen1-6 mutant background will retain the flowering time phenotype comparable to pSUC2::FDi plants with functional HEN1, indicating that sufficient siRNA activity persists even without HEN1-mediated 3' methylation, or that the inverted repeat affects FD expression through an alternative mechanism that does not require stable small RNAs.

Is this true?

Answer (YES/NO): NO